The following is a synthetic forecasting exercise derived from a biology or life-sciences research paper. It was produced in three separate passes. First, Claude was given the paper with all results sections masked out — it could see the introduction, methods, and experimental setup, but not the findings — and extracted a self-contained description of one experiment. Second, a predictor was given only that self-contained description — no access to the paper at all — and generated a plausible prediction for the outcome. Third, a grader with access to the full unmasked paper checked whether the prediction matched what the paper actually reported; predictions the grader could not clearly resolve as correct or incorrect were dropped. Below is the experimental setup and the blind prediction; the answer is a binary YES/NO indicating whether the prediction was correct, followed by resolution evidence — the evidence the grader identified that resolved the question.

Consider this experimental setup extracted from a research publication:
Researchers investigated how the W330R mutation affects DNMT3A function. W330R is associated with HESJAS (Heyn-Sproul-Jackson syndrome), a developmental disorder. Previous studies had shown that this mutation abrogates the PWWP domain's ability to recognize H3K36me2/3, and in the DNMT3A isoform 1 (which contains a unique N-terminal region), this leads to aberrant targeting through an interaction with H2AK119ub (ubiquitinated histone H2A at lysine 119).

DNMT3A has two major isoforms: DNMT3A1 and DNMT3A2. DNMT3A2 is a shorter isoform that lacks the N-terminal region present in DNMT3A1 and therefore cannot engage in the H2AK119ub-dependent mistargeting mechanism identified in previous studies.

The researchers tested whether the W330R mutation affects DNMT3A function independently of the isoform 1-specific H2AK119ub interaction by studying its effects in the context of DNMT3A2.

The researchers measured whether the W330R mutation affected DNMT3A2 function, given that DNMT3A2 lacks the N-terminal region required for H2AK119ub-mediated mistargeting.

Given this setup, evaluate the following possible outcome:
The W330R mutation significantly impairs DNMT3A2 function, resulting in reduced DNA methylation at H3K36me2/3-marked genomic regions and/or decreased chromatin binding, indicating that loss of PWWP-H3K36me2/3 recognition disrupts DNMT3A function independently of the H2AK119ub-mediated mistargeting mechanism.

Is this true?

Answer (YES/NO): NO